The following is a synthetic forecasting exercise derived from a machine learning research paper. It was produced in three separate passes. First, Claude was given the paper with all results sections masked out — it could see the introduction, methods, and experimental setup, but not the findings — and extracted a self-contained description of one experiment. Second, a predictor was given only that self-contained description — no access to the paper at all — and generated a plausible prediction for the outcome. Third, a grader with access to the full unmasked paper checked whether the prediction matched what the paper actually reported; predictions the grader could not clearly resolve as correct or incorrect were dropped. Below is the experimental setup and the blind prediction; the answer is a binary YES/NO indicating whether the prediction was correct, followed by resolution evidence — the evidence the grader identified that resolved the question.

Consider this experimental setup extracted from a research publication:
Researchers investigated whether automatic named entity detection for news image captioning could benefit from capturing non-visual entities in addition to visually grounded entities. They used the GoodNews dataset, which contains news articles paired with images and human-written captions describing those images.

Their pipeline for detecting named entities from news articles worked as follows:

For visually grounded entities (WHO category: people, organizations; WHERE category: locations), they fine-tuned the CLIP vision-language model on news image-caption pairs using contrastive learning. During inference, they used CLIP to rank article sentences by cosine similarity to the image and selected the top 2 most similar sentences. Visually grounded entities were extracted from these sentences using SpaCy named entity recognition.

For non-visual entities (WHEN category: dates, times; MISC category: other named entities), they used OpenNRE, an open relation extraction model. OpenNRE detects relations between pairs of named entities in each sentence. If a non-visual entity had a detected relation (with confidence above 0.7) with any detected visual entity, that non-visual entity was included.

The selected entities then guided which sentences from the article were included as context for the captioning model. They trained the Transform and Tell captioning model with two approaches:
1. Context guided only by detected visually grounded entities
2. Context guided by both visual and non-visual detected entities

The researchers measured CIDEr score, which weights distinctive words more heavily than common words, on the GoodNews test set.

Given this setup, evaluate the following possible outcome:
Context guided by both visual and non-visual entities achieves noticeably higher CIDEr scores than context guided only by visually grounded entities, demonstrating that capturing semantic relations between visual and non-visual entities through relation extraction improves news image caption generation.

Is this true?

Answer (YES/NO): YES